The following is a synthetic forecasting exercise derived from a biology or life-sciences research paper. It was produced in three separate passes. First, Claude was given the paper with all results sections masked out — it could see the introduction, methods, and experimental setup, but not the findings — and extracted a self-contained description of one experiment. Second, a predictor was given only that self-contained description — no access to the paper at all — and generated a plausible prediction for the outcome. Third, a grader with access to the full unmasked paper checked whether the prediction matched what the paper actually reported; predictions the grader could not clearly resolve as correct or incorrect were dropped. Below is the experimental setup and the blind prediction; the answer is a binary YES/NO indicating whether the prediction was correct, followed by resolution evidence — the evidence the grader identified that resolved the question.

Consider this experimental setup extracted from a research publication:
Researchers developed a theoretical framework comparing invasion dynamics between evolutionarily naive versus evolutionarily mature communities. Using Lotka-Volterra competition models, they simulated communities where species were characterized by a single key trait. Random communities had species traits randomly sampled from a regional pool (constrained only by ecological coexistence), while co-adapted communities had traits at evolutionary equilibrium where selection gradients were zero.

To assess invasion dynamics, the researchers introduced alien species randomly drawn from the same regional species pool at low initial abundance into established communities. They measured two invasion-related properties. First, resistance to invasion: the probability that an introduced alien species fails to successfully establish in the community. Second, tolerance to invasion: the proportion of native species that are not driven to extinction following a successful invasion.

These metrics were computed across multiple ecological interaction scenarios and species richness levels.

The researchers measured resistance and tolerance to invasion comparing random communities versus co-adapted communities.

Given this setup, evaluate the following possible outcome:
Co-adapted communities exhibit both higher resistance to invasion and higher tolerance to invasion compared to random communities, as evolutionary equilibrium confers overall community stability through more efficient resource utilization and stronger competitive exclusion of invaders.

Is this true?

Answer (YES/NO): YES